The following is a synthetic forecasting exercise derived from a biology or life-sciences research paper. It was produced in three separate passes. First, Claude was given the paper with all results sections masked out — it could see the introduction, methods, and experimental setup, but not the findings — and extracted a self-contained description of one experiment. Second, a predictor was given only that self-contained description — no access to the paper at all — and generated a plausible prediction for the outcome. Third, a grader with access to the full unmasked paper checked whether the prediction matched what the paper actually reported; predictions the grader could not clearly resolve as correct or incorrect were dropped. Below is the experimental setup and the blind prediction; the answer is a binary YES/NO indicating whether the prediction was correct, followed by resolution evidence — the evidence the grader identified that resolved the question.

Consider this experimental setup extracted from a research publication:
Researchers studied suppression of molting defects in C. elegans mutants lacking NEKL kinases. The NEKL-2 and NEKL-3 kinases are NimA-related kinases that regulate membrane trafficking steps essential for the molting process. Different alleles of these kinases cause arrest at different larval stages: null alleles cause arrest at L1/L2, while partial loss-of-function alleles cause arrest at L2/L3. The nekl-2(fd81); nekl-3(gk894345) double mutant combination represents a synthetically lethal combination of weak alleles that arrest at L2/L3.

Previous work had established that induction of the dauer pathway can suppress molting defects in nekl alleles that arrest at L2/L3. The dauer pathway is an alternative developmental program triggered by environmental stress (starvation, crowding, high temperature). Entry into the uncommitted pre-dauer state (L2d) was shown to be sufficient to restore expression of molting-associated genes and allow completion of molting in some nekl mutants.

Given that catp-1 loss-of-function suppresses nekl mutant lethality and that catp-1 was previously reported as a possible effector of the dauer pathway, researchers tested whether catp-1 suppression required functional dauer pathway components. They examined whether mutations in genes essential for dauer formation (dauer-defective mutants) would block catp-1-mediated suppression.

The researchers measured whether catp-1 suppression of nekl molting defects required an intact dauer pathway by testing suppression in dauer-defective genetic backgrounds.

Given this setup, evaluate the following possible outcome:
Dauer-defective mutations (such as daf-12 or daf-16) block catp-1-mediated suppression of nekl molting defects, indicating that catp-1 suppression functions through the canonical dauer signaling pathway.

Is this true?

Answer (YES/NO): NO